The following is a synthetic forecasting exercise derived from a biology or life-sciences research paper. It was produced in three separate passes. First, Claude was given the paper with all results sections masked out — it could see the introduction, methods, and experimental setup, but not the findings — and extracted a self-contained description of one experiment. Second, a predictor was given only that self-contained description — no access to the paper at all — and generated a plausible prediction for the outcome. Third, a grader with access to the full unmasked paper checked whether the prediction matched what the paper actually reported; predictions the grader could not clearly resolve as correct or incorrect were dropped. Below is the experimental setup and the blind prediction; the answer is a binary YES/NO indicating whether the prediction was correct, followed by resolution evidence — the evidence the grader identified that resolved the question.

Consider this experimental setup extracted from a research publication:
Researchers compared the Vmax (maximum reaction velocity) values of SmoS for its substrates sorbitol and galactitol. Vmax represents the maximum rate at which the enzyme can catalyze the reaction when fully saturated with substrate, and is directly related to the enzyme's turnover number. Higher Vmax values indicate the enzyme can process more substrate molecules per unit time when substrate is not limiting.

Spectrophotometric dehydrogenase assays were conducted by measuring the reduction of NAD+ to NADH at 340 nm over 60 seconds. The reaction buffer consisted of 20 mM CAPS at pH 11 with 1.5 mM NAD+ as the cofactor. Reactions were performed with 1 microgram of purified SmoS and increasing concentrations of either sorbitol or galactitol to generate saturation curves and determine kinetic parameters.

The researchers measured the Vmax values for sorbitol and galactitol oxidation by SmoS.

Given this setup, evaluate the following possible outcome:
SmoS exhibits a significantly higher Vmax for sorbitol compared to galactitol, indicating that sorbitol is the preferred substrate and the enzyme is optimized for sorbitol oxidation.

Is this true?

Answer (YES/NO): YES